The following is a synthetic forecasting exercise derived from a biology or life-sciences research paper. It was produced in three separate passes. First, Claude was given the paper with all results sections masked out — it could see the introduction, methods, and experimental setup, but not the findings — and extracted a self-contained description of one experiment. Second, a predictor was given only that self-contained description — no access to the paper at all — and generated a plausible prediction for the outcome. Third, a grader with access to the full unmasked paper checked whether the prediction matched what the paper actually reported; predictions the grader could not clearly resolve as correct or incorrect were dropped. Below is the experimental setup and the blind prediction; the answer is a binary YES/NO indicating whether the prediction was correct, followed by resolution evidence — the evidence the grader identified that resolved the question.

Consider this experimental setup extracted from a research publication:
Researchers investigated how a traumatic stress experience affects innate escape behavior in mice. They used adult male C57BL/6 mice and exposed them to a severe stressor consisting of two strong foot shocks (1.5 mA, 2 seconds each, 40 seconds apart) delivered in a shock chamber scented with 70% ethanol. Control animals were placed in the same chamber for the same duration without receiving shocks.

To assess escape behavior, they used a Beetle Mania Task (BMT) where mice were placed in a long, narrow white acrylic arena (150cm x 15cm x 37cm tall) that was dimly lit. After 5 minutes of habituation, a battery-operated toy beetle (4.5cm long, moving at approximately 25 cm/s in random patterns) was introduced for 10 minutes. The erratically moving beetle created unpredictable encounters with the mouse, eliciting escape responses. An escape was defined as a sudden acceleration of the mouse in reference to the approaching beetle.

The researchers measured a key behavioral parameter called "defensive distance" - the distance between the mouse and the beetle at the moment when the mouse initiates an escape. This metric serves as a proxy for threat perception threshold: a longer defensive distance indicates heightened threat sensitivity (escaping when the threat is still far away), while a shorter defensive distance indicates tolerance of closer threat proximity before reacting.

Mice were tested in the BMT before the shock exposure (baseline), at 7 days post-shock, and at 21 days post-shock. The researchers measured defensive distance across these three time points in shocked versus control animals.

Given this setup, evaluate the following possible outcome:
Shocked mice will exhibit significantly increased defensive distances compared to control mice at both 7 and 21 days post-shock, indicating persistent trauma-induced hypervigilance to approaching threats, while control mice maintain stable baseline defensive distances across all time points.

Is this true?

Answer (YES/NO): YES